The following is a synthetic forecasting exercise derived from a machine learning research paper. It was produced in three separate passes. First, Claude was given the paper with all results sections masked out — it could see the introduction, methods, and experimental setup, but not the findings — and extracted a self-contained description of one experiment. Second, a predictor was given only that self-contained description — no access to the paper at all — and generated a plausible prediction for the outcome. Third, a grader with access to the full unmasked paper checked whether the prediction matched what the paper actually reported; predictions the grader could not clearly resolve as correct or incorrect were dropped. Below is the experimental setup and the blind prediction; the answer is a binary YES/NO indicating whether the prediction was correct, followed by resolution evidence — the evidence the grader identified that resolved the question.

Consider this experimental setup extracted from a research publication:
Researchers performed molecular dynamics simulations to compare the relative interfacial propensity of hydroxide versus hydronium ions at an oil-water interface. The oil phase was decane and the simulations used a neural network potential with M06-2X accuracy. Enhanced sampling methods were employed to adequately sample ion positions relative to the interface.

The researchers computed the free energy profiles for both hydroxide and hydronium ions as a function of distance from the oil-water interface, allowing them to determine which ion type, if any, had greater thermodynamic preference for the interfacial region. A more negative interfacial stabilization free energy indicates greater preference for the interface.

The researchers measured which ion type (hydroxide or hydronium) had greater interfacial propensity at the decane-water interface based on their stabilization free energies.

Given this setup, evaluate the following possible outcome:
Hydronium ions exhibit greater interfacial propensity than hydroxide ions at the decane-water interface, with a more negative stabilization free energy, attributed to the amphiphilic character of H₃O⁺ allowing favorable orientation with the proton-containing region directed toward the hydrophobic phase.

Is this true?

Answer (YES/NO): NO